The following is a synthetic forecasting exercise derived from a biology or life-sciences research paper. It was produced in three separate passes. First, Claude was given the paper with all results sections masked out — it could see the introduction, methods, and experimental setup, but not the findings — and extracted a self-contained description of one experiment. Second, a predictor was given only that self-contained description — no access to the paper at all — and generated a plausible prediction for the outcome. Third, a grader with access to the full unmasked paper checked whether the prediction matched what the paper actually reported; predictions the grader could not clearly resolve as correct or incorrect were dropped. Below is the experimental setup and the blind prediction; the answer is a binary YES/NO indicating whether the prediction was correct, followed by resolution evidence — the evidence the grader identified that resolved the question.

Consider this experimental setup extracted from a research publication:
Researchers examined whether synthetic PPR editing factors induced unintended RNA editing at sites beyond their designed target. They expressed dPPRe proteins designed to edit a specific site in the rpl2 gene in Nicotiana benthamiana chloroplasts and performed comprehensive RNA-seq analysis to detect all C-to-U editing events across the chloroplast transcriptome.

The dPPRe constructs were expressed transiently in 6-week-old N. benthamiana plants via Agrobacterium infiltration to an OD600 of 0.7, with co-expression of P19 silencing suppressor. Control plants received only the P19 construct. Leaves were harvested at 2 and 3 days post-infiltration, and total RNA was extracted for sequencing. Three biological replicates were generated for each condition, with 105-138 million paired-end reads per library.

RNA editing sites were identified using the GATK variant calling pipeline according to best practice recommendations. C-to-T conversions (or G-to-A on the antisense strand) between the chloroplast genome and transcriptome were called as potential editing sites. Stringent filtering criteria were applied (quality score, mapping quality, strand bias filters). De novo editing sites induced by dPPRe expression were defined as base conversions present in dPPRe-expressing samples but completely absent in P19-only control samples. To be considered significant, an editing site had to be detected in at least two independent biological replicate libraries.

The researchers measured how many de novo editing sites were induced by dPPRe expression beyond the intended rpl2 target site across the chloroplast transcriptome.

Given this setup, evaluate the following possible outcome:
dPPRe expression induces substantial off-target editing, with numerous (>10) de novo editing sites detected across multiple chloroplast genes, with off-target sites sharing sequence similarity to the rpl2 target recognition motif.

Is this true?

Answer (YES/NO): NO